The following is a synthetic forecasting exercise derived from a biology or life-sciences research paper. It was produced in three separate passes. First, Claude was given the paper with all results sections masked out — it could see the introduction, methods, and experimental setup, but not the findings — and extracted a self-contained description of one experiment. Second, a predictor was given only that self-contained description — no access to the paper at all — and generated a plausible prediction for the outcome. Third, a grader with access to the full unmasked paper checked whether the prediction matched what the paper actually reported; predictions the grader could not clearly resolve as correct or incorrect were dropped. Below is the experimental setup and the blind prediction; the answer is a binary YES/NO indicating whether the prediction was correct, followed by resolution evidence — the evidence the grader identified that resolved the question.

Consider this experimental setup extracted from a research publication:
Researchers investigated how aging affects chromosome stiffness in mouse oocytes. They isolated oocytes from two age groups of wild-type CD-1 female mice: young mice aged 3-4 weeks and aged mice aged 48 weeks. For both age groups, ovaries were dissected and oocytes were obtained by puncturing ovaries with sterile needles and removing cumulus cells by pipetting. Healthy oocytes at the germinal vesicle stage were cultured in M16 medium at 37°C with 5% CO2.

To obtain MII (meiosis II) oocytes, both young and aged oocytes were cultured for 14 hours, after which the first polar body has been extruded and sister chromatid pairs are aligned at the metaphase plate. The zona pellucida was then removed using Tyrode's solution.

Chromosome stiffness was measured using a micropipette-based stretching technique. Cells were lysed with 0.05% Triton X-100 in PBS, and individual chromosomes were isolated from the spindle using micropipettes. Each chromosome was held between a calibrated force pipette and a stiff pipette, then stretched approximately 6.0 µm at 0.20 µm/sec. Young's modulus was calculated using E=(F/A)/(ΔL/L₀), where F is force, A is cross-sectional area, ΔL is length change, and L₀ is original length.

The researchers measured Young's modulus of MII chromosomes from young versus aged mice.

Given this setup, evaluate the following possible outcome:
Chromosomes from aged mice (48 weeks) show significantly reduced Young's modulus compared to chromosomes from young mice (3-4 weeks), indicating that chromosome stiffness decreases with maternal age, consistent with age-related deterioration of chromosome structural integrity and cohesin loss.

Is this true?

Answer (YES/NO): NO